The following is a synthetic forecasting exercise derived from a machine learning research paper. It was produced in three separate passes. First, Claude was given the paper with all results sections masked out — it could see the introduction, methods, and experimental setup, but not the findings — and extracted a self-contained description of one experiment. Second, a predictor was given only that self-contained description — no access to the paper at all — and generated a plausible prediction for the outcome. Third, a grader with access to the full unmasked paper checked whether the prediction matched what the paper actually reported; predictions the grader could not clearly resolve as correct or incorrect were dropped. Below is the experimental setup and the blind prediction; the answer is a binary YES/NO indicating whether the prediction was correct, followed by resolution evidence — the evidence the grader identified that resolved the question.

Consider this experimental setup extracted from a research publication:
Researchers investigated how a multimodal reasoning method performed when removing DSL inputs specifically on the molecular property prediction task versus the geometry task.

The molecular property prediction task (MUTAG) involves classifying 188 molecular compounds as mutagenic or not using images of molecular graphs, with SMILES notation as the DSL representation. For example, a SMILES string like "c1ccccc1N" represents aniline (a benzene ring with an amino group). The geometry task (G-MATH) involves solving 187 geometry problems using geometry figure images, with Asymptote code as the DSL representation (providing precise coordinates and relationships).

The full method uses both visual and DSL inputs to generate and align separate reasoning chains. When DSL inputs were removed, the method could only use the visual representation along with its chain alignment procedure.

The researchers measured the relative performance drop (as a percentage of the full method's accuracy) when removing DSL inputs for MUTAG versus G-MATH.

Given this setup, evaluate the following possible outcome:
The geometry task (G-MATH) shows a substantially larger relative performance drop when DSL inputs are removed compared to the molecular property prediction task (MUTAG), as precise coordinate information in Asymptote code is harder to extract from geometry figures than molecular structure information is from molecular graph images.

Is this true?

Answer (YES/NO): YES